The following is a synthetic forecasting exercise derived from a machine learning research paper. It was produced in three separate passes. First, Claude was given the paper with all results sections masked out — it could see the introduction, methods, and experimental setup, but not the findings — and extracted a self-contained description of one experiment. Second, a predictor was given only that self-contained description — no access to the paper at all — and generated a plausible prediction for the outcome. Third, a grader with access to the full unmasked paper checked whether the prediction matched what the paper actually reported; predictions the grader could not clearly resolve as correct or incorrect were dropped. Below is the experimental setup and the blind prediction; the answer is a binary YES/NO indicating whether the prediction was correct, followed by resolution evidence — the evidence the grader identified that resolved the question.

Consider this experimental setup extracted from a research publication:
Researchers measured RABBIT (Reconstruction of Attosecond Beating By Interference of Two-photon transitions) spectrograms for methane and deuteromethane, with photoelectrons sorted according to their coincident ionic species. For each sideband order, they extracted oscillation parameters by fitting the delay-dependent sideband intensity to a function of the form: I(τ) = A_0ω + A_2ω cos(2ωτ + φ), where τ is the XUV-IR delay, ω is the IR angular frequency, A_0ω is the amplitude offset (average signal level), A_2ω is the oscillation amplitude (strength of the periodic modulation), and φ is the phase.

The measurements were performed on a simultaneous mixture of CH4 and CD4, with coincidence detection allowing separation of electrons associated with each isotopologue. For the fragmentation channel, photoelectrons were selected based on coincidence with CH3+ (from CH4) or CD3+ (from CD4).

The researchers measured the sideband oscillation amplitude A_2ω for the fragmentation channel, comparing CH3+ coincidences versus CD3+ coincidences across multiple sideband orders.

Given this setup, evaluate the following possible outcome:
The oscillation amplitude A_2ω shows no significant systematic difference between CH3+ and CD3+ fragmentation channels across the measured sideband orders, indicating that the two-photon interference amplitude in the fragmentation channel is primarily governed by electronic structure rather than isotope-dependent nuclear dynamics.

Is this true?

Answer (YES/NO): NO